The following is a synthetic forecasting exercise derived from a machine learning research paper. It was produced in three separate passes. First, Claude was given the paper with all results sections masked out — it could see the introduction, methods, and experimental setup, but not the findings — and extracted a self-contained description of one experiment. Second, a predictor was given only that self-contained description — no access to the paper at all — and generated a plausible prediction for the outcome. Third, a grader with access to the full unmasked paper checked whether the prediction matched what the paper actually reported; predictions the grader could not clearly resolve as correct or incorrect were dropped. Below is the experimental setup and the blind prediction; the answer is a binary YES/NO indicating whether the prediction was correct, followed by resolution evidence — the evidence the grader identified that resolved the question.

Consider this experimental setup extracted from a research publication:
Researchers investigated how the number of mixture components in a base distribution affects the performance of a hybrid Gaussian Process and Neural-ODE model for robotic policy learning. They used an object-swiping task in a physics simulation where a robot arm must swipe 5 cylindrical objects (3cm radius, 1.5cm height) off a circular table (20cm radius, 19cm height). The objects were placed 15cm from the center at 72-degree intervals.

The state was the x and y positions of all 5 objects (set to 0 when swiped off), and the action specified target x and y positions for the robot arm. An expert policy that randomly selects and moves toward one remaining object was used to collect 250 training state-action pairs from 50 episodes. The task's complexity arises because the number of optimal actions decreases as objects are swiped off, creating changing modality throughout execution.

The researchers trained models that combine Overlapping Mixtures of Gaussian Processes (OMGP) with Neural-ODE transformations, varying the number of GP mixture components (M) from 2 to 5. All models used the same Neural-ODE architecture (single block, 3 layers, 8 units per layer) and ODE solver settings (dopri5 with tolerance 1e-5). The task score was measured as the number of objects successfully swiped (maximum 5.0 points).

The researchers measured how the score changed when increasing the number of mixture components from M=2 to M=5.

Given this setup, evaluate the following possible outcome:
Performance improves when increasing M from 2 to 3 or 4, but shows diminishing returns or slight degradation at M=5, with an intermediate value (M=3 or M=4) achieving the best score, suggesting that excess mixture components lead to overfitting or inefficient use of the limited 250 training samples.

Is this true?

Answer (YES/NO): NO